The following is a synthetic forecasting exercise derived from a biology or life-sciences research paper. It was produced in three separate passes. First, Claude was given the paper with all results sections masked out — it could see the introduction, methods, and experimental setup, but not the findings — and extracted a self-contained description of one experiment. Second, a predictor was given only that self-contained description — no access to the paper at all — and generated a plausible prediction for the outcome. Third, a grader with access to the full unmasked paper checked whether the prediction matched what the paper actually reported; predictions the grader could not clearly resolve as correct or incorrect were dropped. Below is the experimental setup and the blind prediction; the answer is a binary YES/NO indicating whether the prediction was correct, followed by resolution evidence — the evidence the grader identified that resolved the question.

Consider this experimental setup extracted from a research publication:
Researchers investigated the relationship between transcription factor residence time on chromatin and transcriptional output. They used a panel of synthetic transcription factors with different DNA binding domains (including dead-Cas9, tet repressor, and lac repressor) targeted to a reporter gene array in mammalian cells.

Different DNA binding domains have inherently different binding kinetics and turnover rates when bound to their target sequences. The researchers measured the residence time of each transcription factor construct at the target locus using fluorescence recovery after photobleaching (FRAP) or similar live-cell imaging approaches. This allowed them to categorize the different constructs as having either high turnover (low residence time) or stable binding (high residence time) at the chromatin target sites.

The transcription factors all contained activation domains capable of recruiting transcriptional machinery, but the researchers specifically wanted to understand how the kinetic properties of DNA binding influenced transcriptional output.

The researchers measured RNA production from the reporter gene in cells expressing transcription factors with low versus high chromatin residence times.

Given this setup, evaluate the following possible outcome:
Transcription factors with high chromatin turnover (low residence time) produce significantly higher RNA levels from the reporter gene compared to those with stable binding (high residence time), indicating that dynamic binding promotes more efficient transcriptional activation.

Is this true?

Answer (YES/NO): NO